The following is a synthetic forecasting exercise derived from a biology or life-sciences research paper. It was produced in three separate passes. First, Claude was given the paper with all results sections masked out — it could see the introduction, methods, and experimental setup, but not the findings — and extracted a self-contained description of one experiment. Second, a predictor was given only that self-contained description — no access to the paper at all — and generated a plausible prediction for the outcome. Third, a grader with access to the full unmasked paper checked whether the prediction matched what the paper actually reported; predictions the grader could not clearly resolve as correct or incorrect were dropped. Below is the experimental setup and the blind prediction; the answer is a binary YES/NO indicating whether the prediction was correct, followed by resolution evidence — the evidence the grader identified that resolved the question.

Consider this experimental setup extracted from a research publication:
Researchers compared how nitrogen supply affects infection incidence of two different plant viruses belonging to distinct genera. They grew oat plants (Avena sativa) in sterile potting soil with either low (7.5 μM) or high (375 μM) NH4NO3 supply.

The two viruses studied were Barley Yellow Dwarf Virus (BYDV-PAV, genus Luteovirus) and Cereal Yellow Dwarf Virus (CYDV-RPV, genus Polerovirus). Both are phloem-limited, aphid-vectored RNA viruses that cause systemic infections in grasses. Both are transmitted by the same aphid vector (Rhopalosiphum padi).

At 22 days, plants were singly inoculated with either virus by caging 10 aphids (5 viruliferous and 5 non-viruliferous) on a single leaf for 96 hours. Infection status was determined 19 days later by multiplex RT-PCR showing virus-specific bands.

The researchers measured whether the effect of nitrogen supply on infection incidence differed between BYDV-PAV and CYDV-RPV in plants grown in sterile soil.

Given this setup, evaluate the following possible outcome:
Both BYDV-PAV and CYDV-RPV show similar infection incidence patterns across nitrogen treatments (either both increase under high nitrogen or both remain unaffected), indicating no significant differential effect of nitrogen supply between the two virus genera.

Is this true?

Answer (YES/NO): NO